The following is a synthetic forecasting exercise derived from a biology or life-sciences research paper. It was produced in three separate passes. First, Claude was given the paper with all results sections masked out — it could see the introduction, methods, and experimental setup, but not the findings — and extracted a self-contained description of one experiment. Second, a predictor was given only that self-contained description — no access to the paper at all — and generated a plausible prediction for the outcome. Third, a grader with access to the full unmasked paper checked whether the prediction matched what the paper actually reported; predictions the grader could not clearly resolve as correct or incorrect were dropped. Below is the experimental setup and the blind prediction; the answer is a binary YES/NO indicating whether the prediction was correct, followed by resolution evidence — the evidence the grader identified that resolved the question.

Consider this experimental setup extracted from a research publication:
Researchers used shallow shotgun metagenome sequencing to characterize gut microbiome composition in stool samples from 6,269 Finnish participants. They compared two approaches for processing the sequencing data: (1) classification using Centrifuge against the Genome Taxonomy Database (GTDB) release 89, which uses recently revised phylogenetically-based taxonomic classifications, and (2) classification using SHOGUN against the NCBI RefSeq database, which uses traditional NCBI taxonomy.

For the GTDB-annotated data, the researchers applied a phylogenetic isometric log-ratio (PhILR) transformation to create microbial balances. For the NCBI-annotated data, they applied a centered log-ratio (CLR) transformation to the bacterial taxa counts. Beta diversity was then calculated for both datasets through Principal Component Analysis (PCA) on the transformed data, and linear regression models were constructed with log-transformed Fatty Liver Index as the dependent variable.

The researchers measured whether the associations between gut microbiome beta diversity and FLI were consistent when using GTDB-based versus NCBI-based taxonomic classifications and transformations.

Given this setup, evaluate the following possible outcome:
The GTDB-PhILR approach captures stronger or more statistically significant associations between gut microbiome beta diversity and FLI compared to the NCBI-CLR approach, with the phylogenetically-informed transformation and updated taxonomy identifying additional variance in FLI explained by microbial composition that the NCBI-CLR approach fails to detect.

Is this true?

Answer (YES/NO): YES